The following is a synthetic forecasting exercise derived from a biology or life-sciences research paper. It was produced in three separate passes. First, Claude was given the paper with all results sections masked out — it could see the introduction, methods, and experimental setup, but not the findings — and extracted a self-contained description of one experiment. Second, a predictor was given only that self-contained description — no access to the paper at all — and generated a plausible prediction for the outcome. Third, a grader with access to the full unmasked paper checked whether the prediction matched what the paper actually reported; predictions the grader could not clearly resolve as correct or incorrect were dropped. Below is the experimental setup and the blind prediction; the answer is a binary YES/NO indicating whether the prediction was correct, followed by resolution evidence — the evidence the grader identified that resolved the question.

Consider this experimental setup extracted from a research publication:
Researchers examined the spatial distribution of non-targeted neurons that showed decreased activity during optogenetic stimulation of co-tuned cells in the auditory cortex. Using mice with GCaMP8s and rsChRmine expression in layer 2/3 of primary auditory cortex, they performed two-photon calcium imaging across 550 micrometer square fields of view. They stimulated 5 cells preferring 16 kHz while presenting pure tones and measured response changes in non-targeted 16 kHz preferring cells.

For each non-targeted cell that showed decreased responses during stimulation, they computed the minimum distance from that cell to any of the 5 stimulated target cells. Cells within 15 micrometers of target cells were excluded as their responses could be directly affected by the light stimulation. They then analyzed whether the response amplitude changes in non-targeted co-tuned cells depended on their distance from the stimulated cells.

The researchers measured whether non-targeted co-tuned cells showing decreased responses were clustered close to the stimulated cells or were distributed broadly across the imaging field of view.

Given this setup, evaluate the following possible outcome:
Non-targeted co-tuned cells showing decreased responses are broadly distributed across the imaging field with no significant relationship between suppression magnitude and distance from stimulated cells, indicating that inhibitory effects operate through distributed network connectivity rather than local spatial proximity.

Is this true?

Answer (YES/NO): YES